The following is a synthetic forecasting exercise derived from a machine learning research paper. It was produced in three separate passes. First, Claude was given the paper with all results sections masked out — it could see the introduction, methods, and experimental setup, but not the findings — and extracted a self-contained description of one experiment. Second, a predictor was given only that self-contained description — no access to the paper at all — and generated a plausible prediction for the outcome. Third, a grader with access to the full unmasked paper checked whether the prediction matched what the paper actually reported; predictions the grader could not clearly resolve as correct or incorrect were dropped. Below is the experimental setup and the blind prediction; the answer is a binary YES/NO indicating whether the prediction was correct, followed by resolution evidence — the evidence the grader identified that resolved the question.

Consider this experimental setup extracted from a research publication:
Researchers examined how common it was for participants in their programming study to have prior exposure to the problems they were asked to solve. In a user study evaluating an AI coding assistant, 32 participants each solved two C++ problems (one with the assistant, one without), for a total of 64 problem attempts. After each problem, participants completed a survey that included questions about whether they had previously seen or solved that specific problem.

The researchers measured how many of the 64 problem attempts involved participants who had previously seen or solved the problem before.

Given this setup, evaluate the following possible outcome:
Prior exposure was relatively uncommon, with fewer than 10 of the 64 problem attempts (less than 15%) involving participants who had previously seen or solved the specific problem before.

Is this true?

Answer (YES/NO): YES